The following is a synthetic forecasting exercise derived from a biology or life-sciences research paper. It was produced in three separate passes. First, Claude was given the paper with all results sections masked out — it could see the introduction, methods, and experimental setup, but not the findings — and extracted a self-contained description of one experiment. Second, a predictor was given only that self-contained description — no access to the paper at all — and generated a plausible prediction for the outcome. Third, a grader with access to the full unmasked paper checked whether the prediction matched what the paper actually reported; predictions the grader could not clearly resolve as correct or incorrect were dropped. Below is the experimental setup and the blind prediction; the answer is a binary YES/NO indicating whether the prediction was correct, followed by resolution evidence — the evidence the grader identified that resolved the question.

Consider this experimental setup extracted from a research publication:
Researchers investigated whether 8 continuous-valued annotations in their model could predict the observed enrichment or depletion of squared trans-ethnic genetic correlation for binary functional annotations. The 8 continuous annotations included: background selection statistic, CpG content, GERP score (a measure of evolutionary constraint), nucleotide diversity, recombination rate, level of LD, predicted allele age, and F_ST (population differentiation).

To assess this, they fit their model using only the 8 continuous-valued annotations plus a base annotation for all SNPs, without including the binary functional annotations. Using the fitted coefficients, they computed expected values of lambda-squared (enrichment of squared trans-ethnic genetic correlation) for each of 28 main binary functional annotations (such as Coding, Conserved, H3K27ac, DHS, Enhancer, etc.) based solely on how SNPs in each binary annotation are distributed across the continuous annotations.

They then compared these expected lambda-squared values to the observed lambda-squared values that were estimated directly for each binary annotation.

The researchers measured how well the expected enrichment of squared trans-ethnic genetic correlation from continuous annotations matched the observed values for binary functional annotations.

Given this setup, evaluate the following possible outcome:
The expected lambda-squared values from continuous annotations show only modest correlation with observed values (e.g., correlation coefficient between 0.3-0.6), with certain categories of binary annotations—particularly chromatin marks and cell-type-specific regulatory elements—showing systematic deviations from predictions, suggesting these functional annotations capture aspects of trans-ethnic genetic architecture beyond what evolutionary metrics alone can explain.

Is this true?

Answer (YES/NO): NO